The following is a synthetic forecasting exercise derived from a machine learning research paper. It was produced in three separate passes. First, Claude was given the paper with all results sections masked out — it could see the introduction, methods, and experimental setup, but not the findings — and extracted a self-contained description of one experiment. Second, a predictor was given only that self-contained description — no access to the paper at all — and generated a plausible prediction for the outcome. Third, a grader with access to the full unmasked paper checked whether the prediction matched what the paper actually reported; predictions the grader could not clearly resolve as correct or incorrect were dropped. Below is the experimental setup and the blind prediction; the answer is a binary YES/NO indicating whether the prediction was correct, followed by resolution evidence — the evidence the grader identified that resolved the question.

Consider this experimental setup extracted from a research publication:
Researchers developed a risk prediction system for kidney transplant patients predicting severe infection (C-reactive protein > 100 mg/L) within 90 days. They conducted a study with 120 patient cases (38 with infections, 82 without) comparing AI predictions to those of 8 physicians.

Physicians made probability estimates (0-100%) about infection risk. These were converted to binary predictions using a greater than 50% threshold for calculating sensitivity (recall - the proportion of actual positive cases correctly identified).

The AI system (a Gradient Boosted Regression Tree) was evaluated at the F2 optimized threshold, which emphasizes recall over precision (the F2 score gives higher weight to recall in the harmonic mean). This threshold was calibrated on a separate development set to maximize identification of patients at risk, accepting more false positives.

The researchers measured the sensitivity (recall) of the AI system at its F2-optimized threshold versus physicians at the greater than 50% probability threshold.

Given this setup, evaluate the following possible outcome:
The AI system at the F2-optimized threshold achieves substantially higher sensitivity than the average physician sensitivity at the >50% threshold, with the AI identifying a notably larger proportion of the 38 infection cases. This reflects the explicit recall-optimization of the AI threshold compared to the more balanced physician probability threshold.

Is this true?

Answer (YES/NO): YES